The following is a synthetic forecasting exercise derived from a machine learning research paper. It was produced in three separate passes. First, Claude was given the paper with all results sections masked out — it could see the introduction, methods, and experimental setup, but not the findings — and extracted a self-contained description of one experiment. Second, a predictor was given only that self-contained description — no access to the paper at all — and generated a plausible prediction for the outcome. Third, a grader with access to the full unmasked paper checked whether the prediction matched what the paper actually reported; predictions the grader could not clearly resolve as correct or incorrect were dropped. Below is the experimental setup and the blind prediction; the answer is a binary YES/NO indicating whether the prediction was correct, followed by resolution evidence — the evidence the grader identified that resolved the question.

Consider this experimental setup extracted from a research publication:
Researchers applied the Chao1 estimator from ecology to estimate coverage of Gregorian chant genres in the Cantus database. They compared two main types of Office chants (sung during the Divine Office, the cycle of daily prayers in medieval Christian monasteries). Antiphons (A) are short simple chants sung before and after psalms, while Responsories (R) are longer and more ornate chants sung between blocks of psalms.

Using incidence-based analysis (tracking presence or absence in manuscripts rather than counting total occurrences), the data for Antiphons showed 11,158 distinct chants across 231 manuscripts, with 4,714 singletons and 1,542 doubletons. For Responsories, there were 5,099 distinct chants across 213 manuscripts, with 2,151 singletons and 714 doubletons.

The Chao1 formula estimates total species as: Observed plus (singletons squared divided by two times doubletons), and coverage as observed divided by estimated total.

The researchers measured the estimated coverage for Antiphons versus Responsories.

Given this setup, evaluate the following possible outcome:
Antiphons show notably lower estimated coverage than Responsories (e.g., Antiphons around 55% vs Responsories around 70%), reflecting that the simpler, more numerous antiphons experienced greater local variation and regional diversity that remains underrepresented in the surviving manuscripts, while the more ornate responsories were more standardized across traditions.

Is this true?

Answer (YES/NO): NO